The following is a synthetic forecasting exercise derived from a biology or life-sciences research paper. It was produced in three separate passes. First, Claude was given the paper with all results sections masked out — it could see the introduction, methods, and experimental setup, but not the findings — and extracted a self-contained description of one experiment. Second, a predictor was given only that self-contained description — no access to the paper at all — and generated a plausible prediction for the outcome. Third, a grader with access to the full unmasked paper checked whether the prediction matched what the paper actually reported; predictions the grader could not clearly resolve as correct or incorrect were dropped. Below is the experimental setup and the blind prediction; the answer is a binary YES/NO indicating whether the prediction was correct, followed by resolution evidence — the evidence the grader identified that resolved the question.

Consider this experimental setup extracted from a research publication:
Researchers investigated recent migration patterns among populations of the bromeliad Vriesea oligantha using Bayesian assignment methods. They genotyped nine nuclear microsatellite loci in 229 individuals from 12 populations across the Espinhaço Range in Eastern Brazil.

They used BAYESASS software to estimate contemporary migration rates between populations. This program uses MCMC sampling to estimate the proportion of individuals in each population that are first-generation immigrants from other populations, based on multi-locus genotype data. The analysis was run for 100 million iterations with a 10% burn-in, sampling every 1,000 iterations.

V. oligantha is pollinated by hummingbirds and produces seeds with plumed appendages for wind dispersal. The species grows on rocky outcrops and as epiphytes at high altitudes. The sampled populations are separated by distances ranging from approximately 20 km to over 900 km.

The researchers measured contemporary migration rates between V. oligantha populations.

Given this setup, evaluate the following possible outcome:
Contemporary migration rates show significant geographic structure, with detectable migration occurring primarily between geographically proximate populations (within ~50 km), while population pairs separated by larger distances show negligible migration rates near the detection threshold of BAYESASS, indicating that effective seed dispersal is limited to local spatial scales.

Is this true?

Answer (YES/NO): YES